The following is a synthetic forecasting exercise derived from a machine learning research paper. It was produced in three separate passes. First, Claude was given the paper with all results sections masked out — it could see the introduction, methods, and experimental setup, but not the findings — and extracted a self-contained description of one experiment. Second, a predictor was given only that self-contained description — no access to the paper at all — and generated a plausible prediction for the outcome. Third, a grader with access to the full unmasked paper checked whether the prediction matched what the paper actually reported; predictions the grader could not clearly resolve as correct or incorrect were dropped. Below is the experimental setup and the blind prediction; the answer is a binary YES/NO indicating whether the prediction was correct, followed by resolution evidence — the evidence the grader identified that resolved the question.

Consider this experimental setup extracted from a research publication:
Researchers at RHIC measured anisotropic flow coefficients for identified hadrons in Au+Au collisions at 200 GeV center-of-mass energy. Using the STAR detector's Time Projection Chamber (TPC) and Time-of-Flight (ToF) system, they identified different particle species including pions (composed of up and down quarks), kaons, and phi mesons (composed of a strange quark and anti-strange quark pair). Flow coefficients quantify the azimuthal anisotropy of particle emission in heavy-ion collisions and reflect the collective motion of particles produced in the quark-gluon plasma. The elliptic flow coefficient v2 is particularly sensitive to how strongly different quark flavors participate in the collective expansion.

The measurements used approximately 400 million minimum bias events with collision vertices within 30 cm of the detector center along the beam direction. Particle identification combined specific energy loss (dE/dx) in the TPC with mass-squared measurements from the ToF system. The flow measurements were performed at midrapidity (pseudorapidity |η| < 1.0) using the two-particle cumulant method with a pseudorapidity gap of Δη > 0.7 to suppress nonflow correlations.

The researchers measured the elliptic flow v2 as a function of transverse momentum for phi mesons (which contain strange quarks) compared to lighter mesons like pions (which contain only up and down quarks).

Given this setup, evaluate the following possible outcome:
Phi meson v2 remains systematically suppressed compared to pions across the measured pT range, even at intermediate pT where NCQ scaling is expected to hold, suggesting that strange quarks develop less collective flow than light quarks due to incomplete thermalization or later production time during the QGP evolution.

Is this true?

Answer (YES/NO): NO